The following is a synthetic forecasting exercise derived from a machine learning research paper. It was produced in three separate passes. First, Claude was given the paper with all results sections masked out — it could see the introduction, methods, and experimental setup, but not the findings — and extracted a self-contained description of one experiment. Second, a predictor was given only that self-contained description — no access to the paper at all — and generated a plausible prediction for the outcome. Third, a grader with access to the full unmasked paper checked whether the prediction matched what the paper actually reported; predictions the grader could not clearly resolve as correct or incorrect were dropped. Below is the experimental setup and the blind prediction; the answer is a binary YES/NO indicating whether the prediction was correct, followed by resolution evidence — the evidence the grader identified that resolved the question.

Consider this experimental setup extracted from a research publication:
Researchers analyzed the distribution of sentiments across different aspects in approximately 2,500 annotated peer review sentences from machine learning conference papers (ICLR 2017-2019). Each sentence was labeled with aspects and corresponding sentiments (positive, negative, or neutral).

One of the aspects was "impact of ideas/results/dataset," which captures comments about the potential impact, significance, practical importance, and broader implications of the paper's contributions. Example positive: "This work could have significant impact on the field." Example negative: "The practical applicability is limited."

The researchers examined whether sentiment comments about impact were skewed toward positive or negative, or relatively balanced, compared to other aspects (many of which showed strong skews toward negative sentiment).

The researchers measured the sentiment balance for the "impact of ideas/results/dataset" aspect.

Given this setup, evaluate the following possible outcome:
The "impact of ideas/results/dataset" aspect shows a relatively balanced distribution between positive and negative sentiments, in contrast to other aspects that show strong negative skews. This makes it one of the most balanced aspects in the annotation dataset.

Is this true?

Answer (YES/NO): YES